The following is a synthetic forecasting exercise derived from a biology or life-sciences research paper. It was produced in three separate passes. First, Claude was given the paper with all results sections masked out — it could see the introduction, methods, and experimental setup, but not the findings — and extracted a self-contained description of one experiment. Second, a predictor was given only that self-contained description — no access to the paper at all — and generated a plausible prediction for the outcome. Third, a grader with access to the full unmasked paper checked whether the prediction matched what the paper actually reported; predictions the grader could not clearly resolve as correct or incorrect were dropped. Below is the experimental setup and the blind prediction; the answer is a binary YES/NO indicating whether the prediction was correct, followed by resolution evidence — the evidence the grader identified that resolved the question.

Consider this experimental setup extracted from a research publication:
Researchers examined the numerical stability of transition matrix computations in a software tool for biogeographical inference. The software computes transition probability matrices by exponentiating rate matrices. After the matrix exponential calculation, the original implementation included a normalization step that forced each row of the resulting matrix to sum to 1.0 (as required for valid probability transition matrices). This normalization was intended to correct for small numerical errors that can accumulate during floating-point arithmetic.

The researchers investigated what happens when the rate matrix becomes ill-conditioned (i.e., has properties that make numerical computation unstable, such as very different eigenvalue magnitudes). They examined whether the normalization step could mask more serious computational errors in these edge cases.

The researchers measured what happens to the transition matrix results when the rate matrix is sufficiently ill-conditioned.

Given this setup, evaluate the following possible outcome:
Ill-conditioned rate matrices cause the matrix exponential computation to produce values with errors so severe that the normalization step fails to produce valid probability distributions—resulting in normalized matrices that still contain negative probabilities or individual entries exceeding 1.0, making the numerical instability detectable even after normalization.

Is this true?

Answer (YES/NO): NO